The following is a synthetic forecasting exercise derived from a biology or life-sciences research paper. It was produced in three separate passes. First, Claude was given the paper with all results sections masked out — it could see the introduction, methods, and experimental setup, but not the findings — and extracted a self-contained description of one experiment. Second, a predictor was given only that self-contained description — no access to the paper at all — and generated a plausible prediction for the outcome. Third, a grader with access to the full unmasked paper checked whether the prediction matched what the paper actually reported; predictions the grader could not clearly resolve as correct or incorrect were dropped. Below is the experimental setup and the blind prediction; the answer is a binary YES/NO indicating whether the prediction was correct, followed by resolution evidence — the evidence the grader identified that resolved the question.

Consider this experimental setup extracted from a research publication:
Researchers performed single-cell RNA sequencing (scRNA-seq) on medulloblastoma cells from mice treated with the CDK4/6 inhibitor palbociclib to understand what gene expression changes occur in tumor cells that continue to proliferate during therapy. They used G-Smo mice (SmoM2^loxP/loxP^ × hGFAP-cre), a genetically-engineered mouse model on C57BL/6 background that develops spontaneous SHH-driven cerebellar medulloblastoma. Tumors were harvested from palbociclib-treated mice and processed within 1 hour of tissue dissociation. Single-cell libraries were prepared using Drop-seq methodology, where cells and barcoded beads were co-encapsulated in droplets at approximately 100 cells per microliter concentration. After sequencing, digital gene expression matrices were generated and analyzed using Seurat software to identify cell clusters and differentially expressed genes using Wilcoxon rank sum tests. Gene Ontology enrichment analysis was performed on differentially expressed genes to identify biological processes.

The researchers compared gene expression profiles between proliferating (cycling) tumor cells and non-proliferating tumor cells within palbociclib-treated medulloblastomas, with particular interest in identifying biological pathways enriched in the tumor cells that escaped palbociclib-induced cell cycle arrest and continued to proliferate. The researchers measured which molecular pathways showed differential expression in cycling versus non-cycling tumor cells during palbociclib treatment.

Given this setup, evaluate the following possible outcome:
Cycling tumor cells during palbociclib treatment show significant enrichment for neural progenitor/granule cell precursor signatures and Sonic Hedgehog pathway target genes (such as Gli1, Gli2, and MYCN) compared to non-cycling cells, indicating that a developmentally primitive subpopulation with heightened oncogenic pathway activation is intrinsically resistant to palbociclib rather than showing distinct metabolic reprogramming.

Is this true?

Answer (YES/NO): NO